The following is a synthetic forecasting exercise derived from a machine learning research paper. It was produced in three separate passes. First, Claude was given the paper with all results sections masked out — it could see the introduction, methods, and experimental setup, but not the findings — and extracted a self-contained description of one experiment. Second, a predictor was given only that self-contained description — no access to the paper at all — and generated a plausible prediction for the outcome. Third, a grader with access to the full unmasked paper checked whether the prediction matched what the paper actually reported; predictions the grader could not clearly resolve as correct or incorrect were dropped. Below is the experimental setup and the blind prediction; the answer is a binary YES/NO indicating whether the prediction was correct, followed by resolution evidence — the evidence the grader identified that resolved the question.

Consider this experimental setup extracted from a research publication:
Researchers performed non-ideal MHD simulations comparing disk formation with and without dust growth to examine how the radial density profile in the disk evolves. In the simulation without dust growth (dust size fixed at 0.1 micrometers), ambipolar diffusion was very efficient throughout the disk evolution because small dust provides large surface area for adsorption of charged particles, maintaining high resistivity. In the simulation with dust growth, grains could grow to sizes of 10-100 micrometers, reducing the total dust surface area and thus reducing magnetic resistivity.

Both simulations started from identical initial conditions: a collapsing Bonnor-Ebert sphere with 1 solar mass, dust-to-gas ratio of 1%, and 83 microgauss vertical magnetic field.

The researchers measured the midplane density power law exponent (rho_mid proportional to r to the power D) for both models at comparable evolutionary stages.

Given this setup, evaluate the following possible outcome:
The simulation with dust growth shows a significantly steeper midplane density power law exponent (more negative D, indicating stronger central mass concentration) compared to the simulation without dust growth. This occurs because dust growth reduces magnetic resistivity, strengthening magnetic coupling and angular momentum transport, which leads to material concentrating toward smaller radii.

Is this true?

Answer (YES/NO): YES